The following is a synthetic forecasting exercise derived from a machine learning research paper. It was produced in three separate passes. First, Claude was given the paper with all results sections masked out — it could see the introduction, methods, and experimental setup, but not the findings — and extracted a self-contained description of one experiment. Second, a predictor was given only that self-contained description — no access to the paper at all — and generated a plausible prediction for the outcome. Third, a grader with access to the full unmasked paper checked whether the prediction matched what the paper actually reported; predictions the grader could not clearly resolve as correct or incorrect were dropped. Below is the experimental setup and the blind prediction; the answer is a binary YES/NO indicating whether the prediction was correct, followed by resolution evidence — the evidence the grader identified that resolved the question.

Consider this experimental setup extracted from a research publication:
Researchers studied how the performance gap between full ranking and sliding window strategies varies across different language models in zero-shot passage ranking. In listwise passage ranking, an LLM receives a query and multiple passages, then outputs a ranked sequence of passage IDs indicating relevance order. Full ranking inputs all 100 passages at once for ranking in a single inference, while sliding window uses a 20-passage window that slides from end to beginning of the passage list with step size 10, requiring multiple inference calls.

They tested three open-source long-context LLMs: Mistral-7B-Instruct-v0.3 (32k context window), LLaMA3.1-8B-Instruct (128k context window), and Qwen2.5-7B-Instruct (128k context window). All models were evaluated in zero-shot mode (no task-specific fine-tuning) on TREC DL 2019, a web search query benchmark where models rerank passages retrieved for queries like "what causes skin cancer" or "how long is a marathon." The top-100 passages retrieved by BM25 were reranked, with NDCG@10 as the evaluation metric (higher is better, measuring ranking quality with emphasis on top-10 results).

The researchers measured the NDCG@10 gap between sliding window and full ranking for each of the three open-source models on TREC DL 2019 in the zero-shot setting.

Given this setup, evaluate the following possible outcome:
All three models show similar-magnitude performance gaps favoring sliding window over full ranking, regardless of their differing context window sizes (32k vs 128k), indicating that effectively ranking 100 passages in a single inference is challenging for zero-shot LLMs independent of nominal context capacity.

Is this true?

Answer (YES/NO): NO